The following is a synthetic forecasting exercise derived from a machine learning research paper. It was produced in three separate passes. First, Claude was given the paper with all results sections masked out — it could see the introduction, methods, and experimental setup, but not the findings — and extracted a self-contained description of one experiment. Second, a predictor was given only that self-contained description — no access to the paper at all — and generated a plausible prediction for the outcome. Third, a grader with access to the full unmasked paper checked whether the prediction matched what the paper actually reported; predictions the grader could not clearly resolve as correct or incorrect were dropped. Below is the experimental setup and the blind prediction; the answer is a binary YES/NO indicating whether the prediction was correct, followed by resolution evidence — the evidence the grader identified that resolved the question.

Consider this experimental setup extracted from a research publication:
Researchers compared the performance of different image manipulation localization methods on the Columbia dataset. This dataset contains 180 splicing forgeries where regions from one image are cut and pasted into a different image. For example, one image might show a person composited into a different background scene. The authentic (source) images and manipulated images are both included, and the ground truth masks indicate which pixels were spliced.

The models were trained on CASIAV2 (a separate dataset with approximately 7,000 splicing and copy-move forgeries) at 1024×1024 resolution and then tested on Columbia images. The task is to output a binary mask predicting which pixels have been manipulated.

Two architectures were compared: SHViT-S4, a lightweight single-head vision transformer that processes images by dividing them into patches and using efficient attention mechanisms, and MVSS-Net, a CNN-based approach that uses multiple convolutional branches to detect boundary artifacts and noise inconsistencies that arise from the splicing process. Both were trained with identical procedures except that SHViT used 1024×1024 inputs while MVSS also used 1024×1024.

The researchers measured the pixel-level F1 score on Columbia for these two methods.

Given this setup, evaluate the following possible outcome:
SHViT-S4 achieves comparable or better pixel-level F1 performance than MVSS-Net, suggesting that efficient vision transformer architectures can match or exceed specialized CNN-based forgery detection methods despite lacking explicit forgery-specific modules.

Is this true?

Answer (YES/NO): YES